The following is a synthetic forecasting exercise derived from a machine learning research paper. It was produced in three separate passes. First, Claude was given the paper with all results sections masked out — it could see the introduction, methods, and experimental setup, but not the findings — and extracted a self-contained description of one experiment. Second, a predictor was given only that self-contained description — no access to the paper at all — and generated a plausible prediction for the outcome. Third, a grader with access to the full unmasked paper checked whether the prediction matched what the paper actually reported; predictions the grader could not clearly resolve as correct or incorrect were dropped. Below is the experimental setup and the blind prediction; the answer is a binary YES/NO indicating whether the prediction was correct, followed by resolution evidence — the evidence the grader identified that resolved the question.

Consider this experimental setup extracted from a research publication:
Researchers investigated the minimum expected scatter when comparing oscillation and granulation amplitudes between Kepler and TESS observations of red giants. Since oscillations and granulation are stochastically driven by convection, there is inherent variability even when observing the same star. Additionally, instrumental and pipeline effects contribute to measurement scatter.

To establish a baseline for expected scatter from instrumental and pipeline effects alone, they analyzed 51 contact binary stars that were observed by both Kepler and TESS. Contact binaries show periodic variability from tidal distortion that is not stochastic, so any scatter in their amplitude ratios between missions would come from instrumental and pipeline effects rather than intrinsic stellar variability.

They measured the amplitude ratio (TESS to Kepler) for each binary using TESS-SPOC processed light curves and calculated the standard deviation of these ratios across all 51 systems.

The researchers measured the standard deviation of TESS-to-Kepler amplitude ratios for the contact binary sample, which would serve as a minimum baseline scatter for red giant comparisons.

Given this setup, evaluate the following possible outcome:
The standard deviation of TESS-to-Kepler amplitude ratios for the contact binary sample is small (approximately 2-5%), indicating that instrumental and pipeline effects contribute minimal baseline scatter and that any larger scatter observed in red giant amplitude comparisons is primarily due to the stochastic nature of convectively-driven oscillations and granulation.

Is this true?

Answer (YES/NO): NO